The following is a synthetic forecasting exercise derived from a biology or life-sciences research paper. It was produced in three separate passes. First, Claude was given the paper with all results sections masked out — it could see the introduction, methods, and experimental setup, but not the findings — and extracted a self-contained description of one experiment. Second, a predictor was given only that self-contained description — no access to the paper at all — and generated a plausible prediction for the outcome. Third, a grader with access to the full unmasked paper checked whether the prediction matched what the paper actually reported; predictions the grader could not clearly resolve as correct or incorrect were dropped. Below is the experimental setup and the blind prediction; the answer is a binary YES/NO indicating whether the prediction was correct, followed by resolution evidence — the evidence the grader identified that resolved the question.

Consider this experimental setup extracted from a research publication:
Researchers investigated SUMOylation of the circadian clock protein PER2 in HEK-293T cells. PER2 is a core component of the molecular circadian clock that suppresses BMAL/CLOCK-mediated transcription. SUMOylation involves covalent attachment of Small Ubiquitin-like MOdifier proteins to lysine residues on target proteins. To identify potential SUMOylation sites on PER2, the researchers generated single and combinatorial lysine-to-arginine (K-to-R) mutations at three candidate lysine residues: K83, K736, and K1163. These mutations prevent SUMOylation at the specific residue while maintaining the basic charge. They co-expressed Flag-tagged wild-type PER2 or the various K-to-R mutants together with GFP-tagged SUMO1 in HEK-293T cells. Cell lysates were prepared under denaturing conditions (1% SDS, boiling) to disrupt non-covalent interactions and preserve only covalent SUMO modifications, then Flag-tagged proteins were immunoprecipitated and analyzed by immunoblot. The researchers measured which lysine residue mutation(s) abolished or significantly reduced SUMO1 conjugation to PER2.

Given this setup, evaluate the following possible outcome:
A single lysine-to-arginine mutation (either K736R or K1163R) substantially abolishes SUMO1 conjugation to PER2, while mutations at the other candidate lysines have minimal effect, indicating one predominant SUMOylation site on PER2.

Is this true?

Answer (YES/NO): YES